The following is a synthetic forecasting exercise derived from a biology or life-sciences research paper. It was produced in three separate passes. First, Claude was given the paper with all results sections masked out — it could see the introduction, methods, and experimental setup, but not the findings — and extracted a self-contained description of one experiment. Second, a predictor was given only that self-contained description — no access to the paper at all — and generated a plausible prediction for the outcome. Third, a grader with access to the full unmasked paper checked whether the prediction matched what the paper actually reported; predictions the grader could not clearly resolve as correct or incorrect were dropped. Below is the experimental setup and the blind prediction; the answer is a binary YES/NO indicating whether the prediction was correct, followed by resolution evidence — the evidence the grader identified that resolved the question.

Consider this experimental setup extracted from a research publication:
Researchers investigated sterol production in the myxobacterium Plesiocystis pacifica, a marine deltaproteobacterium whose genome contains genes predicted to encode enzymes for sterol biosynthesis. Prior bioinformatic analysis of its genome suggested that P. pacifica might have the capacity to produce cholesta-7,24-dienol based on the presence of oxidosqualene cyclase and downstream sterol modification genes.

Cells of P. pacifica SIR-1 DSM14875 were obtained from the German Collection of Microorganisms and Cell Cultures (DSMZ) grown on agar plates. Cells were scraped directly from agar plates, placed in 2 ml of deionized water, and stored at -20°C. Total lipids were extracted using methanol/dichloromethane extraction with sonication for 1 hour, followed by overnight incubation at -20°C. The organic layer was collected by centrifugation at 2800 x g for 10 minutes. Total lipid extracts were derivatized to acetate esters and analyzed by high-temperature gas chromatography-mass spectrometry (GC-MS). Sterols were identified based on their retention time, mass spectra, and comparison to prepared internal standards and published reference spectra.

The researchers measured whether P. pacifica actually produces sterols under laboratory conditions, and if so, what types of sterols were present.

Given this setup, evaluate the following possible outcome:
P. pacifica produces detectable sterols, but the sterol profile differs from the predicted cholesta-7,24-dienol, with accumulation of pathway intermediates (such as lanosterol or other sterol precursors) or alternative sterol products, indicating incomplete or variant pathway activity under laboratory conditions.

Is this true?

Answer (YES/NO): YES